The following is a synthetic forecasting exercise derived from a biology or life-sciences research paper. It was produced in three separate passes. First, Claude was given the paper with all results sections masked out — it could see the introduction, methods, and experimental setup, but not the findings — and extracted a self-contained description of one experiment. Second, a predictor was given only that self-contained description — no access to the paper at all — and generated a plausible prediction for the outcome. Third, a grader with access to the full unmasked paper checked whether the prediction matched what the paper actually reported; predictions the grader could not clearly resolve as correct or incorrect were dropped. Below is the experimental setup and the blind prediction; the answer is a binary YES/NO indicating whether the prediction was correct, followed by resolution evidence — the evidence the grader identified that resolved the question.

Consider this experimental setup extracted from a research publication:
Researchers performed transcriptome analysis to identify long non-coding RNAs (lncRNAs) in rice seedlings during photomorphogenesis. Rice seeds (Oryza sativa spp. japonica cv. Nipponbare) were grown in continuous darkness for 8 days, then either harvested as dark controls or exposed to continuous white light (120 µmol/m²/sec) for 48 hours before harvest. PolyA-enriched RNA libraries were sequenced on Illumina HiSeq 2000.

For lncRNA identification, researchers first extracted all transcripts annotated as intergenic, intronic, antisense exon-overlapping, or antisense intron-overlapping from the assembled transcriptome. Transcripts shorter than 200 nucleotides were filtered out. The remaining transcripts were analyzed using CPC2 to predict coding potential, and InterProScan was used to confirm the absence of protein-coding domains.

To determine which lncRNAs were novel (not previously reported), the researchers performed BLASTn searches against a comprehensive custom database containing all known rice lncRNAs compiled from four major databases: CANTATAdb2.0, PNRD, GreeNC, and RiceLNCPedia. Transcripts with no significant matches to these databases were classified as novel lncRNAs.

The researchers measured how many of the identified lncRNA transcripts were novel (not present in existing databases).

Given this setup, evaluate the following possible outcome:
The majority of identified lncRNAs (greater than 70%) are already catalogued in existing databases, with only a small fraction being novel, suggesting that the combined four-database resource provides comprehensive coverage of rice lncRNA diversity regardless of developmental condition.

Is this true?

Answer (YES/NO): NO